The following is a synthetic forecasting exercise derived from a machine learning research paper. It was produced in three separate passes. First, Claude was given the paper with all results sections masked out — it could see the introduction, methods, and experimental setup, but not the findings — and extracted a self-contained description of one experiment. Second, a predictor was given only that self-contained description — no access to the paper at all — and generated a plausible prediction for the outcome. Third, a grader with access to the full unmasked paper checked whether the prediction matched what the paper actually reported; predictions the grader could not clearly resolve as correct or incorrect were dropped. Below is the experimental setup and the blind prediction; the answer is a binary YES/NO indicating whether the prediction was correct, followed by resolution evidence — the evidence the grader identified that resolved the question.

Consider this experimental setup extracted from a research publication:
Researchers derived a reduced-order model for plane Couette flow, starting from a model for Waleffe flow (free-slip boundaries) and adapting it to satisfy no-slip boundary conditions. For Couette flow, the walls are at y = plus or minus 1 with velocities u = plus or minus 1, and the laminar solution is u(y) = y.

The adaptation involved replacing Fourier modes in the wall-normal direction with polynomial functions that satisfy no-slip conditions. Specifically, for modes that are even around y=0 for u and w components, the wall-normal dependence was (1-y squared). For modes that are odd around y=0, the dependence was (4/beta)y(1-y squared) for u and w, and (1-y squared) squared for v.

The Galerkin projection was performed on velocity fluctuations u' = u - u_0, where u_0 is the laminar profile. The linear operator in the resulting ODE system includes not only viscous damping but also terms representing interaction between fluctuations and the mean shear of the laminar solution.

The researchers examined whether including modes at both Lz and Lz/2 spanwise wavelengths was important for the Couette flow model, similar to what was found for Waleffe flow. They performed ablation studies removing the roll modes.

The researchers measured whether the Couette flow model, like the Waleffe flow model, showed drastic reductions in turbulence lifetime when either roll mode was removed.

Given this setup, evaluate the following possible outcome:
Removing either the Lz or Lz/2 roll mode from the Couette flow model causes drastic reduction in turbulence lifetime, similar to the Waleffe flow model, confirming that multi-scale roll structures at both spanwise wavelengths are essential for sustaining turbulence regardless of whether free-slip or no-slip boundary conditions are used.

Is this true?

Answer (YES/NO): YES